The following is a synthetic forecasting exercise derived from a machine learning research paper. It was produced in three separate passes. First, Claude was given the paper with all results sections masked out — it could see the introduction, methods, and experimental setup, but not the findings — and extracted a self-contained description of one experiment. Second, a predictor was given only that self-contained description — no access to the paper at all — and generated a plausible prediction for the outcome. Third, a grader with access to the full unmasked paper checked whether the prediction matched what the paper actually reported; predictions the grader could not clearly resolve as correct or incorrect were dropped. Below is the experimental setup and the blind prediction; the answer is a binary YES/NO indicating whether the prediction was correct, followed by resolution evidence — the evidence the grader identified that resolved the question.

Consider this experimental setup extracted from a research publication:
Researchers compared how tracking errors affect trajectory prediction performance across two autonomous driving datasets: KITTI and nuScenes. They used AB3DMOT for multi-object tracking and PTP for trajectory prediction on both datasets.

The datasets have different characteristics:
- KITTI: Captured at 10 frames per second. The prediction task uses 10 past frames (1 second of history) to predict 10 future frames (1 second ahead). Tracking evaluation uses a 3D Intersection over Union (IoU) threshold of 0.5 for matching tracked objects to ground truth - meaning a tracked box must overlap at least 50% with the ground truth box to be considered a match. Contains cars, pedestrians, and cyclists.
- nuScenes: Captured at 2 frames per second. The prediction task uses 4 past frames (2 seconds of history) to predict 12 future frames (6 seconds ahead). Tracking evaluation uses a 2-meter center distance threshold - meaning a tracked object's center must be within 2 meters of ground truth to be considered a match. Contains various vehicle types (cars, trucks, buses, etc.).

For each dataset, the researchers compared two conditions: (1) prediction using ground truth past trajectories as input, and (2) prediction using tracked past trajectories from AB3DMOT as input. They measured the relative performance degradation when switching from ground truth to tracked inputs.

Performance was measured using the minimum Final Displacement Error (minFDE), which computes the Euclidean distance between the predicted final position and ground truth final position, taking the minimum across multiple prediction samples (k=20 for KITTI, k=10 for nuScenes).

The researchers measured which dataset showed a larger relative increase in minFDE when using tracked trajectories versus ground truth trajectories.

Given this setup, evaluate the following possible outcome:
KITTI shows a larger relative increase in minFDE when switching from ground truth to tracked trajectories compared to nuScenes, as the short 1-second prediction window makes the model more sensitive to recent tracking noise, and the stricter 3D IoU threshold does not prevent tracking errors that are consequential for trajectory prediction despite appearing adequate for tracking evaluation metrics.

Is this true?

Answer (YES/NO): YES